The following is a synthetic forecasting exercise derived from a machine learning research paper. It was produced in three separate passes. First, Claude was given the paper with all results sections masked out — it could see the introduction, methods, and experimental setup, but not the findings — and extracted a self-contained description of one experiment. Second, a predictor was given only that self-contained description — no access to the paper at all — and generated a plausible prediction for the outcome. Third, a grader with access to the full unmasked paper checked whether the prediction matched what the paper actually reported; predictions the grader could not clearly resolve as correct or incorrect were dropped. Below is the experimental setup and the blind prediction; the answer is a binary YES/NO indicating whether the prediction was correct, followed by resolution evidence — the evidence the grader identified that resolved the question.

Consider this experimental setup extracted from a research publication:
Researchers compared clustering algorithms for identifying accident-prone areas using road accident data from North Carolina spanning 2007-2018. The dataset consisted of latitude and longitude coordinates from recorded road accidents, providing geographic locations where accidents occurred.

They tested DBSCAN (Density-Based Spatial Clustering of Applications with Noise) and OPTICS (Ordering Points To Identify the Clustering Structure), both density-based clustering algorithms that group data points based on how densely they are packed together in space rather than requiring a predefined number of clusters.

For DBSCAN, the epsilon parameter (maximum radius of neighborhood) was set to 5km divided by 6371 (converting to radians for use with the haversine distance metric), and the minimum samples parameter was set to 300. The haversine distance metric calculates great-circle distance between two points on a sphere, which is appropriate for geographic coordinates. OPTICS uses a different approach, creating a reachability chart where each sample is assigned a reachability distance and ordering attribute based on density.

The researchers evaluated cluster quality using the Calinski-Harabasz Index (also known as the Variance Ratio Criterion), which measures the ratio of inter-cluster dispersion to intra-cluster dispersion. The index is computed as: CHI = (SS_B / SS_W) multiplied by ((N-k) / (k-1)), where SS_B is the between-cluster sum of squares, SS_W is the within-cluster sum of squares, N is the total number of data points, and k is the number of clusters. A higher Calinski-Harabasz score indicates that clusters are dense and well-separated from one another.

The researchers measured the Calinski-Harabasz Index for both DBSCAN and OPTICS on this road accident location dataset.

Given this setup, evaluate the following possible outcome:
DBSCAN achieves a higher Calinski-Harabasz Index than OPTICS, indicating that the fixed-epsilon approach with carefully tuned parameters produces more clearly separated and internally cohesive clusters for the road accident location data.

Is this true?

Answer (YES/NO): NO